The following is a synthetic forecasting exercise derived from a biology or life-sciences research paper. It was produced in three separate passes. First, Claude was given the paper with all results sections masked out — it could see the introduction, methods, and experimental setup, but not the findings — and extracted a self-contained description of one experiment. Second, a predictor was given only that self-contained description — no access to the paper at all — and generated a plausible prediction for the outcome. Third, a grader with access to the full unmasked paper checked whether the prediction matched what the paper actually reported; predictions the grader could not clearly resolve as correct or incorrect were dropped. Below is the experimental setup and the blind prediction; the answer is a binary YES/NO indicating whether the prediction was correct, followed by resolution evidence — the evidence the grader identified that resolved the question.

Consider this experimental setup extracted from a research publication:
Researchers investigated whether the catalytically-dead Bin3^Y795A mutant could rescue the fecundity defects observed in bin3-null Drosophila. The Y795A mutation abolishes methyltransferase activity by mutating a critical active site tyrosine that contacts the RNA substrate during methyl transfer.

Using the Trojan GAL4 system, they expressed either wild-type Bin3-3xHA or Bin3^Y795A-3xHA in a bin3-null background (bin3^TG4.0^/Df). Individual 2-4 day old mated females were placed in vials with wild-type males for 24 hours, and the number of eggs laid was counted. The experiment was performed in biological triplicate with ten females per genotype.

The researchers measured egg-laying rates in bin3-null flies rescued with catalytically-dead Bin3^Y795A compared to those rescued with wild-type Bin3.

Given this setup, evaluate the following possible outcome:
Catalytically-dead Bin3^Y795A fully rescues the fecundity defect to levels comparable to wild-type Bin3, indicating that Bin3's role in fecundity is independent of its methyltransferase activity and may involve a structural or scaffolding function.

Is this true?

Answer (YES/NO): YES